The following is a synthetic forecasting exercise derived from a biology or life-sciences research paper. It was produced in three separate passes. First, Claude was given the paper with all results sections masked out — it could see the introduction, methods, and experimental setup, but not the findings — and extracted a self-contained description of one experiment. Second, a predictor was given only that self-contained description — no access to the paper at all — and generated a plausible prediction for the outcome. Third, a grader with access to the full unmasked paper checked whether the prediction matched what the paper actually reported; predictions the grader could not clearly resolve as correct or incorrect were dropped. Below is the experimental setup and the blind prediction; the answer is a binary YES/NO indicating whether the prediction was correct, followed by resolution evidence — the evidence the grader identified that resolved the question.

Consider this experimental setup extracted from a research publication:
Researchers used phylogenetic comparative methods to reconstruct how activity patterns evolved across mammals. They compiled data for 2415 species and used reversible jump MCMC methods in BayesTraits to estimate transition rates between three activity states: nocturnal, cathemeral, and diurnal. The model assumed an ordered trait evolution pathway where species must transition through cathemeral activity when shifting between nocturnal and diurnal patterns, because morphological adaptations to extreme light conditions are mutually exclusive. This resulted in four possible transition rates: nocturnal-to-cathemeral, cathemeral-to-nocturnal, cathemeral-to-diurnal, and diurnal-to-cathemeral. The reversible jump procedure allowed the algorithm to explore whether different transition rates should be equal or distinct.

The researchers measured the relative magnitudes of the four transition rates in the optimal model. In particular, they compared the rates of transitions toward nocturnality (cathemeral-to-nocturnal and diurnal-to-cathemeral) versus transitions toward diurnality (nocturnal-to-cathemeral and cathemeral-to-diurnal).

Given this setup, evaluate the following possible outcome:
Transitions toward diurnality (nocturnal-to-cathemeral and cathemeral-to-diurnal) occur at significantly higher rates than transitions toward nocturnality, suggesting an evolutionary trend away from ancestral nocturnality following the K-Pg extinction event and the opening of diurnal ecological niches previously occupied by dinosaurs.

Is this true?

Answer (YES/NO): NO